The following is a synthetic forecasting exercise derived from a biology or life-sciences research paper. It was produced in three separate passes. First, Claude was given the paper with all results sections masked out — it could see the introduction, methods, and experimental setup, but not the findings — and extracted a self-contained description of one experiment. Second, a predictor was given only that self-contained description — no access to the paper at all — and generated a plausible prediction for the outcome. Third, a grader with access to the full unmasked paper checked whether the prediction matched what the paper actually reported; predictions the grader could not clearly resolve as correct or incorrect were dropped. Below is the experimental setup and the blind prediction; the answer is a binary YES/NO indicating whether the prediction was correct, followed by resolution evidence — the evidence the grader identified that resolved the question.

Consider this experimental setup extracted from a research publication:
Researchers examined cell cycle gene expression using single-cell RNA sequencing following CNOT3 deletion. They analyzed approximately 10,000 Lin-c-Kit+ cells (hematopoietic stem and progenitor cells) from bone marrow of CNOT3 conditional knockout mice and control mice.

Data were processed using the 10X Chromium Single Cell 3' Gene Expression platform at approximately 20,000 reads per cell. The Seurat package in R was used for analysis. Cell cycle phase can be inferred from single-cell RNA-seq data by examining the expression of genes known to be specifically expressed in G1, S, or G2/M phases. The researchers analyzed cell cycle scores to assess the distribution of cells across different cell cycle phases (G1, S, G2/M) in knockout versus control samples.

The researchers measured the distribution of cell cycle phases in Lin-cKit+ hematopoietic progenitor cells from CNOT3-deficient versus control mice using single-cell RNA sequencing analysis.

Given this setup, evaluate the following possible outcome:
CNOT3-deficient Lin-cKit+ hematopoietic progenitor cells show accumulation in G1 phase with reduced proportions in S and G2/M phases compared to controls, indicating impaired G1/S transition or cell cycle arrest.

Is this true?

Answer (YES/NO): NO